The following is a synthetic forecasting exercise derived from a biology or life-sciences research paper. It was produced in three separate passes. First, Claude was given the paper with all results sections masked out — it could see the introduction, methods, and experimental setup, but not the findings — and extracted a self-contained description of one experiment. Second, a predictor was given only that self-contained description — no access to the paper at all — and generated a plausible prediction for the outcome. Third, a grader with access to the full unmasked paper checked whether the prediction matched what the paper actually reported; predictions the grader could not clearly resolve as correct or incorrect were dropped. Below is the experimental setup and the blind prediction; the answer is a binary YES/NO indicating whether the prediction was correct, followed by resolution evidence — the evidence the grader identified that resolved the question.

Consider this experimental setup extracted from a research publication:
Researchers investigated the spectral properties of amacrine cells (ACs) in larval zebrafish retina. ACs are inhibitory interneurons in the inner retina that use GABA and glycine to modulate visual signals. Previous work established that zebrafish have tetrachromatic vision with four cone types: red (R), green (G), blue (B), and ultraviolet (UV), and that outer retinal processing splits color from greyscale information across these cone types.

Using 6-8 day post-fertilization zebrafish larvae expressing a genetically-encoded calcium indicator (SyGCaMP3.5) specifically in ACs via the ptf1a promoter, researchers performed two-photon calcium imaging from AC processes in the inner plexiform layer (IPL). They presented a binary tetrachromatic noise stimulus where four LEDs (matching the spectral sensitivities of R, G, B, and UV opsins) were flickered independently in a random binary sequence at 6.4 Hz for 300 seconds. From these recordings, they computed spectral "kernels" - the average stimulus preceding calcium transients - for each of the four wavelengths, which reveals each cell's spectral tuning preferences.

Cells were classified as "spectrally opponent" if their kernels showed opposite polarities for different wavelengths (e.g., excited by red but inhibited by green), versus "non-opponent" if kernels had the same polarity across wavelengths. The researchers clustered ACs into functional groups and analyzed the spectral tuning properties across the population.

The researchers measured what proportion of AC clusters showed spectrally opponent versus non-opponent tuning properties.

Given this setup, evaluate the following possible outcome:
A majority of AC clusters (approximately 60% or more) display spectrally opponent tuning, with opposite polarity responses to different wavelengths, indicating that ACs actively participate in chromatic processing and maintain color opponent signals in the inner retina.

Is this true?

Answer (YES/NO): NO